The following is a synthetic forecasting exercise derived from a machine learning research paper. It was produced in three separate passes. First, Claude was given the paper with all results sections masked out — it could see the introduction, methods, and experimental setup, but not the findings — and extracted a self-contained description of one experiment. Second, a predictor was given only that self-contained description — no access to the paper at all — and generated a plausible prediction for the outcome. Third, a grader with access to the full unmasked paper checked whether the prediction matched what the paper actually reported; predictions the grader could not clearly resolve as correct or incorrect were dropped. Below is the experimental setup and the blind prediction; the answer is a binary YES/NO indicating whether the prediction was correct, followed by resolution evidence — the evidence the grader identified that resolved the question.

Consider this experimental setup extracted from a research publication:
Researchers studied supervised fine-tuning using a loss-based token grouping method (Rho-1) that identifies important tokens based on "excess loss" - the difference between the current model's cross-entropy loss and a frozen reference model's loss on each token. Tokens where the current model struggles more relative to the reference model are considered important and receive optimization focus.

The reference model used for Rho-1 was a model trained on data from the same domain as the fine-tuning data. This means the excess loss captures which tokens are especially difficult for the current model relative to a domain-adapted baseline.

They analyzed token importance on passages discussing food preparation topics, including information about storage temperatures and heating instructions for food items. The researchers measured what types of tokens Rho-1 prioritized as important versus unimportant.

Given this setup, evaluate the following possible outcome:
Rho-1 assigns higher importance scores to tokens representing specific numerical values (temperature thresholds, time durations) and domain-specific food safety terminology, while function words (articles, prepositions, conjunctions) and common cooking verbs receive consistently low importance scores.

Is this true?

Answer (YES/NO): NO